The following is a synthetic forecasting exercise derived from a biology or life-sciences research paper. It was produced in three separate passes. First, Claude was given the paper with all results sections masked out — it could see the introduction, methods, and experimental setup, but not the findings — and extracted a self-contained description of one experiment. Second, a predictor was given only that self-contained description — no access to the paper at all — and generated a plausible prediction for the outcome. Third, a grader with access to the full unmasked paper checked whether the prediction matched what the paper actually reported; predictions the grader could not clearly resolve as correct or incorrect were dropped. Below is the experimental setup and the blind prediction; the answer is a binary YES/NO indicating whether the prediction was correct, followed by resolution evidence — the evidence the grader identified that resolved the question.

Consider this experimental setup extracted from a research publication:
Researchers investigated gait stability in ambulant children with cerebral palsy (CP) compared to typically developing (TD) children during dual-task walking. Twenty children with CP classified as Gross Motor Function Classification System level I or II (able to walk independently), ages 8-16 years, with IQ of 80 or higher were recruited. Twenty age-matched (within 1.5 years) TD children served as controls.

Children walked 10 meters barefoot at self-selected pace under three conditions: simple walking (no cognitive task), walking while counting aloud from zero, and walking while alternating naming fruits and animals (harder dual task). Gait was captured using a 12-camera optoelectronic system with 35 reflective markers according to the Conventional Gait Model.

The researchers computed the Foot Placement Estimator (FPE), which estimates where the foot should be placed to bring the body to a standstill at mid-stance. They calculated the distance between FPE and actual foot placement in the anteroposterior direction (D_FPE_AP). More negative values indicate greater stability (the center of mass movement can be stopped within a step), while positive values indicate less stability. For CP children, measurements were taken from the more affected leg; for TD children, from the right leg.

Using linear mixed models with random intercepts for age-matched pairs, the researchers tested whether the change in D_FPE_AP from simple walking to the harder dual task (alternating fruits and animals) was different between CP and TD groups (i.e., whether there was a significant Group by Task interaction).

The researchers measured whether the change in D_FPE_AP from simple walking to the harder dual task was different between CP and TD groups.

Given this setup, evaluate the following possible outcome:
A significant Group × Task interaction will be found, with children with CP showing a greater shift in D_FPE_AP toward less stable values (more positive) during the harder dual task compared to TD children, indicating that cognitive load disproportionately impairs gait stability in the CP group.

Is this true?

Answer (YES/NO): NO